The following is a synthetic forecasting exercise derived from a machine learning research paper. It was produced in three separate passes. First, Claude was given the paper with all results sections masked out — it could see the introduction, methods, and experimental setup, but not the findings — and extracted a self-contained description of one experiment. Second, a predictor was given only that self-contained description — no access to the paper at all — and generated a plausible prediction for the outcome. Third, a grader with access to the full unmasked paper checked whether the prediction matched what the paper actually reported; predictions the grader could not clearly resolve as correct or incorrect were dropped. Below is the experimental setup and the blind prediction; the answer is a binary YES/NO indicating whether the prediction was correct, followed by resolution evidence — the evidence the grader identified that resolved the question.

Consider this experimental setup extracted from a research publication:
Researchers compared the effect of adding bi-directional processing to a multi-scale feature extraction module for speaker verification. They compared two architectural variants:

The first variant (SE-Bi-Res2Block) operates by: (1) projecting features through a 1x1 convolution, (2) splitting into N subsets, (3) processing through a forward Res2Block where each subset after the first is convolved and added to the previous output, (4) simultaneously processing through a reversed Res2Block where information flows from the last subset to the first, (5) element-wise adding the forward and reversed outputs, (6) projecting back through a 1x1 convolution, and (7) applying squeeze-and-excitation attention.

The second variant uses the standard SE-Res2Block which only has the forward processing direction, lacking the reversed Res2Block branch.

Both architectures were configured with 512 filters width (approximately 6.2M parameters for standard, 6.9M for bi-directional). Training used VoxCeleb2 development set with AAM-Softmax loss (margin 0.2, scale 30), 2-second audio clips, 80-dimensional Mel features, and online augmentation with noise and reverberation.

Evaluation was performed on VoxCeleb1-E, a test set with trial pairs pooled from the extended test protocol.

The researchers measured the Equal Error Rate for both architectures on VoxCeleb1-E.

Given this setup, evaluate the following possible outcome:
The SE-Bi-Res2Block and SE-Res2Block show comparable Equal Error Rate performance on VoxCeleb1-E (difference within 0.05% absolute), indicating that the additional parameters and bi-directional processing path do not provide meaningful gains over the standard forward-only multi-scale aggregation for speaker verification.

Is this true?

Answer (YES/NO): YES